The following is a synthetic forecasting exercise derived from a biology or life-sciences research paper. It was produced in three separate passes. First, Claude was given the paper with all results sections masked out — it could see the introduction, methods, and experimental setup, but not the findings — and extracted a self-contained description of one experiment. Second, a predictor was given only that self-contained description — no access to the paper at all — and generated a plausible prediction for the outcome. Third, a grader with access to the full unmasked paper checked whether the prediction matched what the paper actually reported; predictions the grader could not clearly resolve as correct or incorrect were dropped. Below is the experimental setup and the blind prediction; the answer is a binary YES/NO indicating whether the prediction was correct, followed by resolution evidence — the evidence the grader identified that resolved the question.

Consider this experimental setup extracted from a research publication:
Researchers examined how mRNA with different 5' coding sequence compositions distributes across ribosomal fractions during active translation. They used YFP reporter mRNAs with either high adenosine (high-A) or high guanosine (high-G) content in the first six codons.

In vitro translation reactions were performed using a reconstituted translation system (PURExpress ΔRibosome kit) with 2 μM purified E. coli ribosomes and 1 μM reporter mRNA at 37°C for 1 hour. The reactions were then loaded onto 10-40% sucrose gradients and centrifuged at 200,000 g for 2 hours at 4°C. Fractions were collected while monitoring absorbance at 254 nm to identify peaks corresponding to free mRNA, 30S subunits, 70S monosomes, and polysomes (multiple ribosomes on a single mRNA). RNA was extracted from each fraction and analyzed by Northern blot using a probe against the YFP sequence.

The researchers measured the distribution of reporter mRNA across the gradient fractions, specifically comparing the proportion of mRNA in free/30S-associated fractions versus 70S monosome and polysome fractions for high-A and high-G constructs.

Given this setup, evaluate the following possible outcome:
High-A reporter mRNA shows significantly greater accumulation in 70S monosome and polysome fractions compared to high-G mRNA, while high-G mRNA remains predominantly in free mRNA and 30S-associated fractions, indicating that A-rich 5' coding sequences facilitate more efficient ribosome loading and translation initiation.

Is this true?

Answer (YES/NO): YES